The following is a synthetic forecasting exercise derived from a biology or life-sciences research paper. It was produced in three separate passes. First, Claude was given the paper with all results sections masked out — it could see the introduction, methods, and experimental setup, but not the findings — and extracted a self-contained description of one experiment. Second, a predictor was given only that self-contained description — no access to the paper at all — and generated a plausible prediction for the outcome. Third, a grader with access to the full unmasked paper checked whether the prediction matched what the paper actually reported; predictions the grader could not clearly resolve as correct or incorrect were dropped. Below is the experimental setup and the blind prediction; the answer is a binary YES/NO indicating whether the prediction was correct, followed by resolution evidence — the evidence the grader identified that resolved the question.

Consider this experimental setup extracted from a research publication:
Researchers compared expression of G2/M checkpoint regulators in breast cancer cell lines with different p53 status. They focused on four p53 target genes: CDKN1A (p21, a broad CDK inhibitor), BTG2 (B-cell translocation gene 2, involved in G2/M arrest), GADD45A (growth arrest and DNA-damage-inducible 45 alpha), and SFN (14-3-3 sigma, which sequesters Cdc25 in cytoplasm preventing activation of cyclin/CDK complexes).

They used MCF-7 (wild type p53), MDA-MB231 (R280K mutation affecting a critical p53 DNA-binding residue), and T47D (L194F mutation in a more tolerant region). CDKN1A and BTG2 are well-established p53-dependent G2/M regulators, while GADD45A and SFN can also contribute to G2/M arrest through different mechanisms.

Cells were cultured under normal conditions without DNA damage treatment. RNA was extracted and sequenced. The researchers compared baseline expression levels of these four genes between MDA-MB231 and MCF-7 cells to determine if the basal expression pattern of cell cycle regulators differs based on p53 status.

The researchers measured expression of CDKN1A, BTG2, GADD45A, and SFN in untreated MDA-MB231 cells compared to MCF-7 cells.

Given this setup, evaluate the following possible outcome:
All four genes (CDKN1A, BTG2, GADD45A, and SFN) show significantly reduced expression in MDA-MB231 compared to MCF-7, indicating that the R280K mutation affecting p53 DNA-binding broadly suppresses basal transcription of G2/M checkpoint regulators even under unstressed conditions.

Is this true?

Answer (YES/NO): NO